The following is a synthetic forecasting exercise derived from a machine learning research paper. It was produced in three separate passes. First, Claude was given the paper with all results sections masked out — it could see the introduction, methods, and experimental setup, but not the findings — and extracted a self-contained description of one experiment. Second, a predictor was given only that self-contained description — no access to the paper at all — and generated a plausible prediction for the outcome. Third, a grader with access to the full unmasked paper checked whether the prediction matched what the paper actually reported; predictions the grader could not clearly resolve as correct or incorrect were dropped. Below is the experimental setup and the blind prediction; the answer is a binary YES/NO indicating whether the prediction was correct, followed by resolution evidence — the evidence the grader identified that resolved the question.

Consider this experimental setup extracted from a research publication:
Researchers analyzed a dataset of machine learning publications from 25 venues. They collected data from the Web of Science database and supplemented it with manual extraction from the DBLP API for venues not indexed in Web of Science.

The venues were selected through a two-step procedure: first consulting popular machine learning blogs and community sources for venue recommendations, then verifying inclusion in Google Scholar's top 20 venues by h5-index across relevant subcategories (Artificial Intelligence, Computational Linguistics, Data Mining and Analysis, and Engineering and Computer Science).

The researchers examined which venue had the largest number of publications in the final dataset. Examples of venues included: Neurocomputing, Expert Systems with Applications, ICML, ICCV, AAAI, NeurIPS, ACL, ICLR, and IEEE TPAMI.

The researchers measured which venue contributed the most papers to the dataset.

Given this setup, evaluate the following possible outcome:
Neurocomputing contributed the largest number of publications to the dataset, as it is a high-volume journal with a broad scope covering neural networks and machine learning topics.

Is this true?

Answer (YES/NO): YES